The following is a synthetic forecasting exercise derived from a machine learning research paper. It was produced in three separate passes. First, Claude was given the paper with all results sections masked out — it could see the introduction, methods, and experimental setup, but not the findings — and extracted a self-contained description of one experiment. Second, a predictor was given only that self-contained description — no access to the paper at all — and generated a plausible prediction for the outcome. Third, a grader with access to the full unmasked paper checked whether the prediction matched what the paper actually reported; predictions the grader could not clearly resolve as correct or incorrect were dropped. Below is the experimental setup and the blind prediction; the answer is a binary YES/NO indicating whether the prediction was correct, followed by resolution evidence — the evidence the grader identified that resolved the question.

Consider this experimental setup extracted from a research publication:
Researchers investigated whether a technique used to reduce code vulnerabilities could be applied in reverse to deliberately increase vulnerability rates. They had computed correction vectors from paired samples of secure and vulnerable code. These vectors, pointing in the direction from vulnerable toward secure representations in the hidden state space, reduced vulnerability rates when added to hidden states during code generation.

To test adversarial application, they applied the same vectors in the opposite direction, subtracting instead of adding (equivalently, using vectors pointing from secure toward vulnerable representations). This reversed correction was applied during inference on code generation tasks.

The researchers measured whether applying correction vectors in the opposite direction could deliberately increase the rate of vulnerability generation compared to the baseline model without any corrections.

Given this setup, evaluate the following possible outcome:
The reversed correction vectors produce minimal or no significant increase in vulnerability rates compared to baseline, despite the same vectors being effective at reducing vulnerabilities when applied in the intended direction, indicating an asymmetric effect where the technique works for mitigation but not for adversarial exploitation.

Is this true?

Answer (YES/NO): NO